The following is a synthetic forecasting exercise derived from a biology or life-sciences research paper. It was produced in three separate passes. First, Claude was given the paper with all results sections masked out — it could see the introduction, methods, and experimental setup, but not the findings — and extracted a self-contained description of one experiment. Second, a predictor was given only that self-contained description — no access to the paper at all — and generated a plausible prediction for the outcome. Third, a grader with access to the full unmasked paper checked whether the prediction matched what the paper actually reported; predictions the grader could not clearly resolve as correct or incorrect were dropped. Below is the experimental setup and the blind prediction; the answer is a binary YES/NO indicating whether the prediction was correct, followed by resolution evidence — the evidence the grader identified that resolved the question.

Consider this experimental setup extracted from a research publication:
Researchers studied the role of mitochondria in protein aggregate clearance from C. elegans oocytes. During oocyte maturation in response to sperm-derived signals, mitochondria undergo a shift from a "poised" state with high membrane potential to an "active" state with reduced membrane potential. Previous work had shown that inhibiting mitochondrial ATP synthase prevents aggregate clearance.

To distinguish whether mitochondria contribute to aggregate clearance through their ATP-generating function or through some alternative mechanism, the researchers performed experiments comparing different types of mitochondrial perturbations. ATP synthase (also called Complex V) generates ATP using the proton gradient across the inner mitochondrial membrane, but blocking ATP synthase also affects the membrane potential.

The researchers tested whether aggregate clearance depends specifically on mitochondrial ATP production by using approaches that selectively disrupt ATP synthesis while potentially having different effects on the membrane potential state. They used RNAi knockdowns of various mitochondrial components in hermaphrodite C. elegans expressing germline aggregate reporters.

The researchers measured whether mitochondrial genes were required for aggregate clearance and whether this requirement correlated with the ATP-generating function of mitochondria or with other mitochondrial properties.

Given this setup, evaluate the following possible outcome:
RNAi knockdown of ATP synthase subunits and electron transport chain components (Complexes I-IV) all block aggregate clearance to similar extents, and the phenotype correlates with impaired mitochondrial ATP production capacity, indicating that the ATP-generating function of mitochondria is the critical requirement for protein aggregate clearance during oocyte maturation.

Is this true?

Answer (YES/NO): NO